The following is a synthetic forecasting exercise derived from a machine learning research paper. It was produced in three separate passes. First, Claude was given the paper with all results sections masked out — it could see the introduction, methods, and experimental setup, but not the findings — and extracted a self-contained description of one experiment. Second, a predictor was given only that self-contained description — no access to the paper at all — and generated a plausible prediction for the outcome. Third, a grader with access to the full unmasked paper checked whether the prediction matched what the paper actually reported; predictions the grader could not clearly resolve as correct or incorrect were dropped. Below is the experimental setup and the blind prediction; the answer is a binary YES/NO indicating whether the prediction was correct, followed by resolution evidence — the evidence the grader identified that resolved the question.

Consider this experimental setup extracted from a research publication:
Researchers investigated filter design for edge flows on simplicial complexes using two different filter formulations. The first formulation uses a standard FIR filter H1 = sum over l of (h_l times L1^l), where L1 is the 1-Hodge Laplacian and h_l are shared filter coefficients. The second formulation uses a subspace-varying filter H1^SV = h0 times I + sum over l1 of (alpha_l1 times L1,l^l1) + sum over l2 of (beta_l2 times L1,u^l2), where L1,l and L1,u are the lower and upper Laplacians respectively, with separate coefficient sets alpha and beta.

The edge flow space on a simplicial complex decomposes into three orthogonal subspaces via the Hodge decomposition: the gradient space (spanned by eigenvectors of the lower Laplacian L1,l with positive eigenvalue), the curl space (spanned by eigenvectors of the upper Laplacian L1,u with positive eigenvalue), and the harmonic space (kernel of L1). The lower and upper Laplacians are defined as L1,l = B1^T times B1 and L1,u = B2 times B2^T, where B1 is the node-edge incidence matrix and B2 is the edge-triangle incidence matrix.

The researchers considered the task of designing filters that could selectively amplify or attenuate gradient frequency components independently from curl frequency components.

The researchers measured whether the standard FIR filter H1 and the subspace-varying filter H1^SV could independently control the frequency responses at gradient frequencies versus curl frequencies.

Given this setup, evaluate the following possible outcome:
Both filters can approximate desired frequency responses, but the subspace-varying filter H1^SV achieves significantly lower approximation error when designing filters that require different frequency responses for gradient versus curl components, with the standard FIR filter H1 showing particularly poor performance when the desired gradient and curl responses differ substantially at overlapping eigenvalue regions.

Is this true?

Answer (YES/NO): NO